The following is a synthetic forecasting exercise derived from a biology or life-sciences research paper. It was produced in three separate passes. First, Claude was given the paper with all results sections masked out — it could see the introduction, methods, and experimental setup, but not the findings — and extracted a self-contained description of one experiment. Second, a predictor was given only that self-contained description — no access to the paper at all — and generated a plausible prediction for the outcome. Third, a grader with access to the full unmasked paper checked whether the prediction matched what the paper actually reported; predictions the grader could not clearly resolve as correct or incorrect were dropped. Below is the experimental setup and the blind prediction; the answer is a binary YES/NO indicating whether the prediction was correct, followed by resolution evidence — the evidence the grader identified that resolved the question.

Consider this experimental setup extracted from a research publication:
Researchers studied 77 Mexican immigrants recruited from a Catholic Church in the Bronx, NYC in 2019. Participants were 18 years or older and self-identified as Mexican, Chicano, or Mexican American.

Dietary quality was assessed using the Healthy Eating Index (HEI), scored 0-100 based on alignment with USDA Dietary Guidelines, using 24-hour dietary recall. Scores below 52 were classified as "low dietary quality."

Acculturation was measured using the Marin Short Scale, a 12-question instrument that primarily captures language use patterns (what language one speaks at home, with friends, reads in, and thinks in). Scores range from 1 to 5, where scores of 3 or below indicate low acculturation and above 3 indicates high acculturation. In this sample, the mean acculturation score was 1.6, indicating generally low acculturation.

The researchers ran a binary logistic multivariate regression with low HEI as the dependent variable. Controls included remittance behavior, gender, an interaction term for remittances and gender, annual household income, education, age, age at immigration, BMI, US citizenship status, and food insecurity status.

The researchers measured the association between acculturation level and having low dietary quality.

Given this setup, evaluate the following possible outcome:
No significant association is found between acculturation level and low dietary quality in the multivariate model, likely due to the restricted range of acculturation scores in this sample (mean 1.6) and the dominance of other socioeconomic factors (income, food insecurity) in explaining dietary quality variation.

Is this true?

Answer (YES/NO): NO